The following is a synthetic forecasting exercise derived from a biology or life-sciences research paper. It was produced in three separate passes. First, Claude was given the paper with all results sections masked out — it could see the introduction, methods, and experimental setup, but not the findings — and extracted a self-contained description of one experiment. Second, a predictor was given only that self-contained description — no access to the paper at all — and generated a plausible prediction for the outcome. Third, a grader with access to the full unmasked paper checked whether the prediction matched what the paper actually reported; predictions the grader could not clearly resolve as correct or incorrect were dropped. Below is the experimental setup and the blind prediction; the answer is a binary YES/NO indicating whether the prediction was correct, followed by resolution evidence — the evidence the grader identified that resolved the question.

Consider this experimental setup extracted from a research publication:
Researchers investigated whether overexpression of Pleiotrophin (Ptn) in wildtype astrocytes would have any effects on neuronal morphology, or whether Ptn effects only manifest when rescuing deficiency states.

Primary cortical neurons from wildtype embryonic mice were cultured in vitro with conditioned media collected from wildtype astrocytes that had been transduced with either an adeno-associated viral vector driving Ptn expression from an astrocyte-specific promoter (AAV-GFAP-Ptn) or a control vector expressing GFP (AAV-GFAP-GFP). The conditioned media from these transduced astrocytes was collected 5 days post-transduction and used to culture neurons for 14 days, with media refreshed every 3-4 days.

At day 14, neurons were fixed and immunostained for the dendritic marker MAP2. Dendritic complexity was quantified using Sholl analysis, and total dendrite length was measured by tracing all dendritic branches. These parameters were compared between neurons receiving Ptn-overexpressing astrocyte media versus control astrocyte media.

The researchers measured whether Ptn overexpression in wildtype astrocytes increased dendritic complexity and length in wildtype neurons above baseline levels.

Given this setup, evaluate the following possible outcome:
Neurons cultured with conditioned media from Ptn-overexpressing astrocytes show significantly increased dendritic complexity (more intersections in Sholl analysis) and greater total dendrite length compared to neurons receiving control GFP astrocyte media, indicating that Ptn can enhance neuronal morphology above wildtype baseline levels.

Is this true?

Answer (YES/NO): NO